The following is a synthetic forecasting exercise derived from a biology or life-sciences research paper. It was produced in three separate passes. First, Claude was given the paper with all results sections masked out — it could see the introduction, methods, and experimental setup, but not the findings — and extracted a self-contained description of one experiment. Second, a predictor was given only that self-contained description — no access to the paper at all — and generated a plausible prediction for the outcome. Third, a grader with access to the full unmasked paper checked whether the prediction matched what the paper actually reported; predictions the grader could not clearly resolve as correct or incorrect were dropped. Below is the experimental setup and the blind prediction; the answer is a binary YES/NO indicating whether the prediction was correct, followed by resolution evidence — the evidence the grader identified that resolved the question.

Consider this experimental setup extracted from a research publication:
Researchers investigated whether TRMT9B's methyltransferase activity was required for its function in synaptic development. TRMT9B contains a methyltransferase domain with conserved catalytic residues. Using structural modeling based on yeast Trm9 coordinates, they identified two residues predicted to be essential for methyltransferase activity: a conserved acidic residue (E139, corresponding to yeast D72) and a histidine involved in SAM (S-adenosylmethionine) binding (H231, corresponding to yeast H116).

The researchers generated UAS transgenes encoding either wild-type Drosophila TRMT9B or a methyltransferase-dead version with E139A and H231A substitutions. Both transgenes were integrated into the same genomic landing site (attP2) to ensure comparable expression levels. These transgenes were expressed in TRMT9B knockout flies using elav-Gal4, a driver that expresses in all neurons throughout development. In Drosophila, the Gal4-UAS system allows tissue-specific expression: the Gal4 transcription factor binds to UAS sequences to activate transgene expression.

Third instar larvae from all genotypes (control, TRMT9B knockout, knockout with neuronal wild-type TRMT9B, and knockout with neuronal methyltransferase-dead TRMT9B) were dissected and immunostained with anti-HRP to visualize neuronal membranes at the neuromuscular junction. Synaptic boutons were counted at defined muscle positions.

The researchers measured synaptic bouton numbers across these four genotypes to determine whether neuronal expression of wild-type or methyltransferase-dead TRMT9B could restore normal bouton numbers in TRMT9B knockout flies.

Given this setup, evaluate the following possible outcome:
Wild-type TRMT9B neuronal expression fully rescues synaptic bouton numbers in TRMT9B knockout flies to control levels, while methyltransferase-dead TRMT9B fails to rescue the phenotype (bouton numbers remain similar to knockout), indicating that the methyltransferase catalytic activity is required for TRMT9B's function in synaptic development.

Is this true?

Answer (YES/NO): NO